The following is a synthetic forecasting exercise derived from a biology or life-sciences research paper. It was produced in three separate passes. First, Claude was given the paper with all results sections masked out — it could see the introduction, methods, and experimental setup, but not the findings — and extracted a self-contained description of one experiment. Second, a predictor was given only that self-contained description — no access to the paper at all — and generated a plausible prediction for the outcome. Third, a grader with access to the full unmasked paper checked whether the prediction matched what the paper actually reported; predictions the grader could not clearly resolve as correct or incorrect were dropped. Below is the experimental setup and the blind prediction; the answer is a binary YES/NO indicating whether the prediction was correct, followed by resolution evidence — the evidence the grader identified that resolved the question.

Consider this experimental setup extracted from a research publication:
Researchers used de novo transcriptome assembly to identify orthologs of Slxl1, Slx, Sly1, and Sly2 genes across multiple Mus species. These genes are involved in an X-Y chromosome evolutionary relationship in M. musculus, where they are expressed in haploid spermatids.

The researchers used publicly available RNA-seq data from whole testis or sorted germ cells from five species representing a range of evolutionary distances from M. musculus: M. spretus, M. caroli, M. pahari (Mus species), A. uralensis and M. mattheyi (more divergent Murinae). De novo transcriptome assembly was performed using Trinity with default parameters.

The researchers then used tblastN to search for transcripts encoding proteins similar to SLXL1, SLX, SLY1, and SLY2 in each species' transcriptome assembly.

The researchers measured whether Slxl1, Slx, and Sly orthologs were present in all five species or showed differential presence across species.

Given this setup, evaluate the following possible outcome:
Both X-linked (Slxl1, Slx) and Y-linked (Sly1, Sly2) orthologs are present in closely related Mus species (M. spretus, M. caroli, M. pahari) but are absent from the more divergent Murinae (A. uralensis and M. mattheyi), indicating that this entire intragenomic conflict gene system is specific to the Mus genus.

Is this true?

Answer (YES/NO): NO